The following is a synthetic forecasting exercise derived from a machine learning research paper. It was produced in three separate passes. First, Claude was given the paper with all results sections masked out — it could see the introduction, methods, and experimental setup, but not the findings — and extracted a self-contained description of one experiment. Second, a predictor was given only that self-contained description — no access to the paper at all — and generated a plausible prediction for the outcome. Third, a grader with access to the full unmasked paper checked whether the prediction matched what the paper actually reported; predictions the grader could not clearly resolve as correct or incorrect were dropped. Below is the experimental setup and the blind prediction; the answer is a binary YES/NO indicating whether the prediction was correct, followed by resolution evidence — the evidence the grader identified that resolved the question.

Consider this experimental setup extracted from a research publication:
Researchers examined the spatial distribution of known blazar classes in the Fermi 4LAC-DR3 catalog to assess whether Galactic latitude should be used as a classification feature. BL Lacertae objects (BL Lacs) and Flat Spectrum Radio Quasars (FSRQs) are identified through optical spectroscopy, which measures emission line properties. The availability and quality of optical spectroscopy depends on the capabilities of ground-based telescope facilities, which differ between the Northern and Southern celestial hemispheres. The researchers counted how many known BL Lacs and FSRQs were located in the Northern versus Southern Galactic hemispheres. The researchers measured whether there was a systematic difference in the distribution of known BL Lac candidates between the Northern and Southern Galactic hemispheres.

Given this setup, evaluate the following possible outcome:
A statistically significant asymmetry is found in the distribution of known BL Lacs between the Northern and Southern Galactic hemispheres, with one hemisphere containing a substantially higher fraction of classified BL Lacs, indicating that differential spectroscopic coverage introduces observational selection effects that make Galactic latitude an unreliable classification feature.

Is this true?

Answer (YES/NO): YES